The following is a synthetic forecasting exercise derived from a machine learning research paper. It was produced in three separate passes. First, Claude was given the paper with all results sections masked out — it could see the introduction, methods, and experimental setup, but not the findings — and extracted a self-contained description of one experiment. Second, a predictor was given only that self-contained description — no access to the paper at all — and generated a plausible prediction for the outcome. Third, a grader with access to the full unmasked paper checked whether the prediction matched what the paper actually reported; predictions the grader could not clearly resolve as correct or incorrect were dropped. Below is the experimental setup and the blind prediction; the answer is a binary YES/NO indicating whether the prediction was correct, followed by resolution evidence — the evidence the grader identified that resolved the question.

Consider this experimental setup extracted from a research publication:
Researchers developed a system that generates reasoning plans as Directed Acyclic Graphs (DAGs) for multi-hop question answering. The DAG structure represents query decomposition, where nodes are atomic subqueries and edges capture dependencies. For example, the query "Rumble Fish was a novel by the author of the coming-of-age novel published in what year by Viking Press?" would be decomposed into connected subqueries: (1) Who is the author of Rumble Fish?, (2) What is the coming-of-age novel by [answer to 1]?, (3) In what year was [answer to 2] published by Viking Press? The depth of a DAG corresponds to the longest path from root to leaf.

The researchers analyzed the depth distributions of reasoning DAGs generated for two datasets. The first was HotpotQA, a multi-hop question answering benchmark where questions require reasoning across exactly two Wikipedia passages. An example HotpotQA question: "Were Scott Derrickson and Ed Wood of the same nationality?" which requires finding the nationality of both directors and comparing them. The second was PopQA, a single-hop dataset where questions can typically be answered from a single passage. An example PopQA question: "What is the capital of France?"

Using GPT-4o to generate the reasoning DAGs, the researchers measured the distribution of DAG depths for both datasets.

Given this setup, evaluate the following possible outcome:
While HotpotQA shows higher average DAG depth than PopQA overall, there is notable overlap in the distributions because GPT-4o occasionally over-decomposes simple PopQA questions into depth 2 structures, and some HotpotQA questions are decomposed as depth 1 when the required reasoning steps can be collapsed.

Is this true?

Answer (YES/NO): YES